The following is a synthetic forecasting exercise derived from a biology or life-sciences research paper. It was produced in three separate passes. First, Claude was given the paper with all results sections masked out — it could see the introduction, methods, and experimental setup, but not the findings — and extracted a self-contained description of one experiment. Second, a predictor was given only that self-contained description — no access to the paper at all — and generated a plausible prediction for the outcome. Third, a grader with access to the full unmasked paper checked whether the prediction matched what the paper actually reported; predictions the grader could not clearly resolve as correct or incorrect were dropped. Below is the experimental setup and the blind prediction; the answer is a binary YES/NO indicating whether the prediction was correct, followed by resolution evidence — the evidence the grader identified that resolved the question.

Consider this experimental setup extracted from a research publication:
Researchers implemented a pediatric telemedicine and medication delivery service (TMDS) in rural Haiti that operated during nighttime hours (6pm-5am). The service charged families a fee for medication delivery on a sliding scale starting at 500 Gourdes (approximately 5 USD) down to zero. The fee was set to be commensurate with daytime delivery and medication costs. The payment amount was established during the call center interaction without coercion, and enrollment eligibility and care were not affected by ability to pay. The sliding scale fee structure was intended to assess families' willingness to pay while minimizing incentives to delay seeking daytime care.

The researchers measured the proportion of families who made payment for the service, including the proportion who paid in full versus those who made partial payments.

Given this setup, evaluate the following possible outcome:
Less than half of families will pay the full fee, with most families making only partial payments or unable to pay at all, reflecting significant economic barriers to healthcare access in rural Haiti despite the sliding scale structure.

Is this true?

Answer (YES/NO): YES